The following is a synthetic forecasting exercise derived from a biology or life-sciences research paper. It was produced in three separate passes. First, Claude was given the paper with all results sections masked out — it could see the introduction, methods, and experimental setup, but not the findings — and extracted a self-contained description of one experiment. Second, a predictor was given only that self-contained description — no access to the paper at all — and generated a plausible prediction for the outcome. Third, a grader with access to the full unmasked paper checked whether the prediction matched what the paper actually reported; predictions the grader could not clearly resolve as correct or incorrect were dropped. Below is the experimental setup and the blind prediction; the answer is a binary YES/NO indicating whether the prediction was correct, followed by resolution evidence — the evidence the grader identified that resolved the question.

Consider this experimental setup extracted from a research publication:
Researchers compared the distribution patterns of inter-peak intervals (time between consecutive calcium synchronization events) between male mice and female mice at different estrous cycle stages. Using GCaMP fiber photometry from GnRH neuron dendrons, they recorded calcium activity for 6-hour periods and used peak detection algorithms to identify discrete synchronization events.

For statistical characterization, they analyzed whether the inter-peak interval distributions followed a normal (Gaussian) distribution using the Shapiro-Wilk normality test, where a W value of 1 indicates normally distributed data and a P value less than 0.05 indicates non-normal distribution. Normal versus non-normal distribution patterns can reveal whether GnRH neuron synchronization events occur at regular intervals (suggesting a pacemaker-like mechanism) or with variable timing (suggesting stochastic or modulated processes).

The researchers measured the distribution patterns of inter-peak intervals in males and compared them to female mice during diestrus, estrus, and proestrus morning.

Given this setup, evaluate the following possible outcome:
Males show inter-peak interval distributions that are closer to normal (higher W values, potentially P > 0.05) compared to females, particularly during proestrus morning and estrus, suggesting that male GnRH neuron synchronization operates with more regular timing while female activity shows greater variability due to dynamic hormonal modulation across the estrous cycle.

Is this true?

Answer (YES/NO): NO